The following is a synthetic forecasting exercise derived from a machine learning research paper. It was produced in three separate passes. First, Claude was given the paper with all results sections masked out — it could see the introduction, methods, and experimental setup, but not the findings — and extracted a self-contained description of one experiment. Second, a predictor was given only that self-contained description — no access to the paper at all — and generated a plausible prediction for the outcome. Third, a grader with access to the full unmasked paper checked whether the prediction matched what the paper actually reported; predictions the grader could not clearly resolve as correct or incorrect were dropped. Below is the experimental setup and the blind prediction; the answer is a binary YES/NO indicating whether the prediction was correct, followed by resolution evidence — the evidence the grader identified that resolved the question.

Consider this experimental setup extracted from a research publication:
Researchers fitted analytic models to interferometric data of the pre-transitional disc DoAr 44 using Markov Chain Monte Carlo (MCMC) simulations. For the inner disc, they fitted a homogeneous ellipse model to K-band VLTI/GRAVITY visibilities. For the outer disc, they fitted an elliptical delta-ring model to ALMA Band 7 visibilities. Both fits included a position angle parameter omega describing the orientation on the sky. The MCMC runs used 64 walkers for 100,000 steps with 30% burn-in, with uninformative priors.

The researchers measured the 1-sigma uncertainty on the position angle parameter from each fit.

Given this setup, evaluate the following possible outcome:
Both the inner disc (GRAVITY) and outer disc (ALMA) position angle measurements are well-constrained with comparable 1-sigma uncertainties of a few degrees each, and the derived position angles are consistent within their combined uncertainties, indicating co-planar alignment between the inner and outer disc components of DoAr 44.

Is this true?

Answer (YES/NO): NO